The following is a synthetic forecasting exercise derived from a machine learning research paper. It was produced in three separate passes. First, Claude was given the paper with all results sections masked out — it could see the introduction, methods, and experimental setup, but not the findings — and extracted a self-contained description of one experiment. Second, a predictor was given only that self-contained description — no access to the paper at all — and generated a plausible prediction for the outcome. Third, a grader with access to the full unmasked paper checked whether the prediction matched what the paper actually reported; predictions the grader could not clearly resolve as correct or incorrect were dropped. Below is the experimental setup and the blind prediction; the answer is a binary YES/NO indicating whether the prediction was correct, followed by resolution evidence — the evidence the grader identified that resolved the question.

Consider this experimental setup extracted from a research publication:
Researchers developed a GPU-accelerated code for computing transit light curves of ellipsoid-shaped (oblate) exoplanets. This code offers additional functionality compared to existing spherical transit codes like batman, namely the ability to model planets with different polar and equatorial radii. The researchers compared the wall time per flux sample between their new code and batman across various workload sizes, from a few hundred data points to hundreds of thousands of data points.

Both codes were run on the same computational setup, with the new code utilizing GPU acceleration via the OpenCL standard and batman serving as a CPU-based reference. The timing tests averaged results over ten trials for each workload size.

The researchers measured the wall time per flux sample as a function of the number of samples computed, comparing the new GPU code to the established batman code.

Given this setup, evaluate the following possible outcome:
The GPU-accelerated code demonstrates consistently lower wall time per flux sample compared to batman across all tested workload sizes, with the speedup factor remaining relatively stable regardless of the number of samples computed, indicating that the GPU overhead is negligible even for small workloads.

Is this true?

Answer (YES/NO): NO